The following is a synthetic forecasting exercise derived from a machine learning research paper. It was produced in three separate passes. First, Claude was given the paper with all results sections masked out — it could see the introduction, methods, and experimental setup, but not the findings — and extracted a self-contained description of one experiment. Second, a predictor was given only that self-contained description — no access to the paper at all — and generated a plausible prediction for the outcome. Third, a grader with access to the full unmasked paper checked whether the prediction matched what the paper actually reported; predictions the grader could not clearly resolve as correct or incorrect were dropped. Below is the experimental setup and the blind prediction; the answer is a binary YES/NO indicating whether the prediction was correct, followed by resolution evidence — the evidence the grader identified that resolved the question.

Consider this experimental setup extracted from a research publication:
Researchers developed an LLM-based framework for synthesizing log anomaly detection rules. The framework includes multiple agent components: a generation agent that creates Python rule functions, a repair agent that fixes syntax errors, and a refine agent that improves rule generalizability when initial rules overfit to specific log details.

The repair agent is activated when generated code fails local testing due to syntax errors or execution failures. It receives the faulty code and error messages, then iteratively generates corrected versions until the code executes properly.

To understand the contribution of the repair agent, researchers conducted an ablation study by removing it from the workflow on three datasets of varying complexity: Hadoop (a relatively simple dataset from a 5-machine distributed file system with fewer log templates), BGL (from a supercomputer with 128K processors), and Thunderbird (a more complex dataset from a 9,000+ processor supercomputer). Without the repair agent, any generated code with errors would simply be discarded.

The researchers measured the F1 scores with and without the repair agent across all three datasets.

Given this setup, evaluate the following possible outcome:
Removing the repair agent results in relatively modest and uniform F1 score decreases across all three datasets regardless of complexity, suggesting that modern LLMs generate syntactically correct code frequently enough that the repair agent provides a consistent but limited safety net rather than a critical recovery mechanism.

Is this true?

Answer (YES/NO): NO